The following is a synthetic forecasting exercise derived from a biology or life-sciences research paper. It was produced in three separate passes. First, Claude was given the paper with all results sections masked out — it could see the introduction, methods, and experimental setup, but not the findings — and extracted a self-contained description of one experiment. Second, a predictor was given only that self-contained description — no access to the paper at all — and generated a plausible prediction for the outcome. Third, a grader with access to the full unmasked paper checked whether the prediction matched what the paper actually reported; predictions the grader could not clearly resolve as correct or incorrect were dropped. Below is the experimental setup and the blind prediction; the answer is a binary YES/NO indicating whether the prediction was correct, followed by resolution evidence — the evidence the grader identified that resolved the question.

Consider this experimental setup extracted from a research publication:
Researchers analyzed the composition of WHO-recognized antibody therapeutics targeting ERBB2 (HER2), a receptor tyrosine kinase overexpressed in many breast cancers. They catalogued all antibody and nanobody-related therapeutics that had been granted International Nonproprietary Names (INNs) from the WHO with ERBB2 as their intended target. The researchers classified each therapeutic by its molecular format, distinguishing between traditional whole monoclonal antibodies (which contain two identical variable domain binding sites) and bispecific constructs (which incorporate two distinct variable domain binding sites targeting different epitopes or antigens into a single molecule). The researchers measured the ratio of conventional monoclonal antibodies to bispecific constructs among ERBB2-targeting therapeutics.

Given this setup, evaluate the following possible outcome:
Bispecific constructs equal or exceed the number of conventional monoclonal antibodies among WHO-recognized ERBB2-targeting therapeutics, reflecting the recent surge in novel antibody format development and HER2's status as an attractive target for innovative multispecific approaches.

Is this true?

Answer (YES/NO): NO